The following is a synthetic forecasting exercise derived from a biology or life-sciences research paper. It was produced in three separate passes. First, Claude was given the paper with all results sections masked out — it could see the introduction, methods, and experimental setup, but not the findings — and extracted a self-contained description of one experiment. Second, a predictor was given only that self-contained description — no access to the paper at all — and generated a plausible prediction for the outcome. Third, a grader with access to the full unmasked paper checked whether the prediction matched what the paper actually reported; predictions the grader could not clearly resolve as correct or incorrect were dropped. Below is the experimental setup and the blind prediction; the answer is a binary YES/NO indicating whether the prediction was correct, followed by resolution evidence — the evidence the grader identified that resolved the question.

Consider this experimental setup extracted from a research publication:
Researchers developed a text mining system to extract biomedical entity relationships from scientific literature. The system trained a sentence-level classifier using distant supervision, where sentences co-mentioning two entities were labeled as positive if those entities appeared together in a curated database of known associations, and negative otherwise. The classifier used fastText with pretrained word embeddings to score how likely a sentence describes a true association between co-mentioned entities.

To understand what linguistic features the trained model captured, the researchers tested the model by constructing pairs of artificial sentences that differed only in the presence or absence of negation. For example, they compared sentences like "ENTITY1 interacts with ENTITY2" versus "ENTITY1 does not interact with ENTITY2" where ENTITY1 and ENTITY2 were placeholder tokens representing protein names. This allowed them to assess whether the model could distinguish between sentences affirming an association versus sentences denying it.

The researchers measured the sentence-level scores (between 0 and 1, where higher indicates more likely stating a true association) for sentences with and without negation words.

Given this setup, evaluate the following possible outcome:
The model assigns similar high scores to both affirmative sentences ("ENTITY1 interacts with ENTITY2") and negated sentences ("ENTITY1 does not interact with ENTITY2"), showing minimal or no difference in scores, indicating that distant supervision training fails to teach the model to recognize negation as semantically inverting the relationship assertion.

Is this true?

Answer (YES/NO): NO